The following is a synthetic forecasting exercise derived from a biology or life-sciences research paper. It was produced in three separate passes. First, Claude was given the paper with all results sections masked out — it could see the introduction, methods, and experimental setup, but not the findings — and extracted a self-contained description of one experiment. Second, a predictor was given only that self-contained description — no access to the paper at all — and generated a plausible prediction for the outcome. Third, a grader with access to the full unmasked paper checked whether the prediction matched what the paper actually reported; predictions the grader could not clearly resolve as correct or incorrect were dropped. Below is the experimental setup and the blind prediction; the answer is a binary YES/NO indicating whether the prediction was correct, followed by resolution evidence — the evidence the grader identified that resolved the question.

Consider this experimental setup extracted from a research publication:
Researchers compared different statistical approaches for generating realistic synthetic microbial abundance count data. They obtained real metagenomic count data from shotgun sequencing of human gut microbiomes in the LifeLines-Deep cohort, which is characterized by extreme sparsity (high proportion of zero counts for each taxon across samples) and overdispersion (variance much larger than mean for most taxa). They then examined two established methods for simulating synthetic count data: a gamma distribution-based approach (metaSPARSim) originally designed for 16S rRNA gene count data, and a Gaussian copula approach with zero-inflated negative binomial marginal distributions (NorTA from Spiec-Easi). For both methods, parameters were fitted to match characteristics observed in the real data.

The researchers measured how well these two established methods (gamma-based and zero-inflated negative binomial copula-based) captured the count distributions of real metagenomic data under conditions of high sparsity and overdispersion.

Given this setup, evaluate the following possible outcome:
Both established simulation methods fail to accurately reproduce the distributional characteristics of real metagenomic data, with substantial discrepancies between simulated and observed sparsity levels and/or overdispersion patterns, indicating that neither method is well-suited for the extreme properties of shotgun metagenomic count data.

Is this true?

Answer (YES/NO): YES